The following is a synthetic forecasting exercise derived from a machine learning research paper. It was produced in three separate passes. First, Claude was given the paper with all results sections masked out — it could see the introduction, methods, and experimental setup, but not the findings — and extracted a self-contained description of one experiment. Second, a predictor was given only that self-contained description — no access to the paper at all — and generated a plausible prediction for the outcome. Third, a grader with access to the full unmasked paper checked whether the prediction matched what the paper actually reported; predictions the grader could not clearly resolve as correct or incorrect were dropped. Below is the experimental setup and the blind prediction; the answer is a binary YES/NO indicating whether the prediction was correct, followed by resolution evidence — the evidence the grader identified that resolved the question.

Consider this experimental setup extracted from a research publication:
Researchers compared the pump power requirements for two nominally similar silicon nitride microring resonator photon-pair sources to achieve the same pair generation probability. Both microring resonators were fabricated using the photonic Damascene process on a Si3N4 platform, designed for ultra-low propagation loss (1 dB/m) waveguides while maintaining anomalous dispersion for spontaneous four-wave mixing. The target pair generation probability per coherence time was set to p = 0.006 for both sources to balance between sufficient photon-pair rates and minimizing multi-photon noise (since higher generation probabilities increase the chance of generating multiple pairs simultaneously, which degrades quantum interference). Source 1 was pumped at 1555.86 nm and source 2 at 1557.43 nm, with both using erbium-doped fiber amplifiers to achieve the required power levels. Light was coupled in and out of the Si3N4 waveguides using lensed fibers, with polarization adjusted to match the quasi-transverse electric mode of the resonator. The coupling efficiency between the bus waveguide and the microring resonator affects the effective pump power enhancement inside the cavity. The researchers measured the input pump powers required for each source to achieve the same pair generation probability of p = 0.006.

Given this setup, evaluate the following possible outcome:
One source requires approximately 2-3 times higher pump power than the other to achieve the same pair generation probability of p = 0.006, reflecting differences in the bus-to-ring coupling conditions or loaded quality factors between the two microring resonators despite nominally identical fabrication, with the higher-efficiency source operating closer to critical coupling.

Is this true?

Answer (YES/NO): YES